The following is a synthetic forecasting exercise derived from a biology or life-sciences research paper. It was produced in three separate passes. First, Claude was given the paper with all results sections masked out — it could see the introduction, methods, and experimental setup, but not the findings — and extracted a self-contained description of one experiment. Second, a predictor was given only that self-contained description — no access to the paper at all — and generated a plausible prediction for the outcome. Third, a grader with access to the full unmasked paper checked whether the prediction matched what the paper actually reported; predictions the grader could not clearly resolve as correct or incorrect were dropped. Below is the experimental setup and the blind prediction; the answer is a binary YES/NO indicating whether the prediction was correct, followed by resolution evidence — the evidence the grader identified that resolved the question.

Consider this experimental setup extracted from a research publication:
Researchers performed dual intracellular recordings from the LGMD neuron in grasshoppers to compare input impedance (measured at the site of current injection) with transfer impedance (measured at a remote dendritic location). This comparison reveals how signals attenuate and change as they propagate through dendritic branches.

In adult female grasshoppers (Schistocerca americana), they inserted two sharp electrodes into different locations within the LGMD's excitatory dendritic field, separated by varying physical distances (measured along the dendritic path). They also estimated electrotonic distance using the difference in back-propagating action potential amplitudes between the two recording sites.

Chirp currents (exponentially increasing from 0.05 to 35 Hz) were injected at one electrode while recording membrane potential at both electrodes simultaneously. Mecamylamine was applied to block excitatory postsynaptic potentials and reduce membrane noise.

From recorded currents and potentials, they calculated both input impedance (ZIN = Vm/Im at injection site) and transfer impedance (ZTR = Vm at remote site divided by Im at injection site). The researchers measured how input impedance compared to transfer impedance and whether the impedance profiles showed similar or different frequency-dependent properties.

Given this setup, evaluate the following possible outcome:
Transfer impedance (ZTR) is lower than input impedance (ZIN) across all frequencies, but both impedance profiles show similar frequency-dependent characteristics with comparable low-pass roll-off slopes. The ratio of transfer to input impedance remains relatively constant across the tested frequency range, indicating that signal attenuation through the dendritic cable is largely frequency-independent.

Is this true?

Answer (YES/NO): NO